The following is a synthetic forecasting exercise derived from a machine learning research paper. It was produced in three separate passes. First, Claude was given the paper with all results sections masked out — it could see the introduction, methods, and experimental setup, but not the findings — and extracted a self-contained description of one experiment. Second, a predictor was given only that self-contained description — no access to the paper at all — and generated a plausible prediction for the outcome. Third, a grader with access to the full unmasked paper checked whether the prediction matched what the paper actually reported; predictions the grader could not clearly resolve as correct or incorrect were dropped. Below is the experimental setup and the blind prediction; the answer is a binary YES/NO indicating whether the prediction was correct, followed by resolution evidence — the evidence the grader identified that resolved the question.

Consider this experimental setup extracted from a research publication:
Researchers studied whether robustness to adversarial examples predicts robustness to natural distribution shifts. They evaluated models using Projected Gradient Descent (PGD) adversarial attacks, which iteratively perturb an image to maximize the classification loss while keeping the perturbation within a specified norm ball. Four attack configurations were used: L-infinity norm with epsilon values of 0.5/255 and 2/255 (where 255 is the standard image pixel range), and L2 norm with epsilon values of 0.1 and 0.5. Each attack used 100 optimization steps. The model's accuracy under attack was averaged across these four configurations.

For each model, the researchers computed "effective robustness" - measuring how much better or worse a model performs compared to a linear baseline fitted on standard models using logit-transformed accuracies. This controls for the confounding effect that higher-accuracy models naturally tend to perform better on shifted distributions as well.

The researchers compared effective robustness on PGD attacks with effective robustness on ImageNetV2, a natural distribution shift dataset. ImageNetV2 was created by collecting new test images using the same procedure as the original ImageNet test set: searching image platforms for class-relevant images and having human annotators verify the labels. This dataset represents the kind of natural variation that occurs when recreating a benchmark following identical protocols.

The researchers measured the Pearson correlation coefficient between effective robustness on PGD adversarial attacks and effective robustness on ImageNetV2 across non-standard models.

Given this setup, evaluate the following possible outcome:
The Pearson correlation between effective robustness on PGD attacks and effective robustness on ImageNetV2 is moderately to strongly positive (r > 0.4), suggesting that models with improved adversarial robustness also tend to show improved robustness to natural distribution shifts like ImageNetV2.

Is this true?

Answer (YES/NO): NO